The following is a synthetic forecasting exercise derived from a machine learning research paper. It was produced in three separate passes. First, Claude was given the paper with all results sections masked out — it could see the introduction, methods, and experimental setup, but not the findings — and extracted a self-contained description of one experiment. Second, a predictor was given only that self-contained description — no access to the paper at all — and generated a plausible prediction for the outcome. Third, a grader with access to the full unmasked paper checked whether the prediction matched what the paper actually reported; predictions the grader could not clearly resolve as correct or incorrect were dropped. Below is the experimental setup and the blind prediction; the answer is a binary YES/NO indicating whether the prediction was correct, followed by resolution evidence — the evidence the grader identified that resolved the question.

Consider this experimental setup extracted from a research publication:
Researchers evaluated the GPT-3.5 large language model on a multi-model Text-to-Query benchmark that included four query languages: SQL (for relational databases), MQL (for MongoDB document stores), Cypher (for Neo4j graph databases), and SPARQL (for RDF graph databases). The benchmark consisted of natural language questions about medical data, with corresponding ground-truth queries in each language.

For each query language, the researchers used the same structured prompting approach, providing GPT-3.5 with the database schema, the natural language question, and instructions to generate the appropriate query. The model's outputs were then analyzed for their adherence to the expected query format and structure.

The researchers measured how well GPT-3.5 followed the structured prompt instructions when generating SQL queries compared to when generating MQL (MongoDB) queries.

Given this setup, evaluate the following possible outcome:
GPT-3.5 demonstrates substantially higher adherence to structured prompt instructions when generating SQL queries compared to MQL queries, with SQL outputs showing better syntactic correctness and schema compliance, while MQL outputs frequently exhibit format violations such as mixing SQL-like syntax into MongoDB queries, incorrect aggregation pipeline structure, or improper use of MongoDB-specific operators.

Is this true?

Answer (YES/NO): YES